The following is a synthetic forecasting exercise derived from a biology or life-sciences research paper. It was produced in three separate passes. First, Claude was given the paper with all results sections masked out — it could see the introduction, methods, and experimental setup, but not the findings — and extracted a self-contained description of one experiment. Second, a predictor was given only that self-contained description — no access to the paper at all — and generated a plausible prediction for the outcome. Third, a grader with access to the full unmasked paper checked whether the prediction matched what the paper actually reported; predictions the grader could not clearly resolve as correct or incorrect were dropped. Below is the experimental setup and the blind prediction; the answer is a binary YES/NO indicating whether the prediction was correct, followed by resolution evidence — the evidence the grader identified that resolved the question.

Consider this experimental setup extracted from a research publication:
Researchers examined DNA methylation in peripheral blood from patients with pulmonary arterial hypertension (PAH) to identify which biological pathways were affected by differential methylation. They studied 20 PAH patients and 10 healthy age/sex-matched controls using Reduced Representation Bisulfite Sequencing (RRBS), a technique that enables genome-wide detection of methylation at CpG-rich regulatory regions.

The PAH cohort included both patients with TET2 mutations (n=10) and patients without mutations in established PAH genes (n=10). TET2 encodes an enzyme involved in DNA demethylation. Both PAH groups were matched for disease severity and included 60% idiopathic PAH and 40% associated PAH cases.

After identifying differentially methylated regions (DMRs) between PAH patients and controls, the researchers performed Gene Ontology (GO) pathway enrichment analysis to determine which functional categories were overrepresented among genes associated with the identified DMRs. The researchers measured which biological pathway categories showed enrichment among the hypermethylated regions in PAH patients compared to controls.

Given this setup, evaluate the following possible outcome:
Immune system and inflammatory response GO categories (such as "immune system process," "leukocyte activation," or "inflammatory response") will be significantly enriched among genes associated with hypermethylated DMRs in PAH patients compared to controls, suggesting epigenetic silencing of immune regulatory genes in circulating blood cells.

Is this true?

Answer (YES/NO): YES